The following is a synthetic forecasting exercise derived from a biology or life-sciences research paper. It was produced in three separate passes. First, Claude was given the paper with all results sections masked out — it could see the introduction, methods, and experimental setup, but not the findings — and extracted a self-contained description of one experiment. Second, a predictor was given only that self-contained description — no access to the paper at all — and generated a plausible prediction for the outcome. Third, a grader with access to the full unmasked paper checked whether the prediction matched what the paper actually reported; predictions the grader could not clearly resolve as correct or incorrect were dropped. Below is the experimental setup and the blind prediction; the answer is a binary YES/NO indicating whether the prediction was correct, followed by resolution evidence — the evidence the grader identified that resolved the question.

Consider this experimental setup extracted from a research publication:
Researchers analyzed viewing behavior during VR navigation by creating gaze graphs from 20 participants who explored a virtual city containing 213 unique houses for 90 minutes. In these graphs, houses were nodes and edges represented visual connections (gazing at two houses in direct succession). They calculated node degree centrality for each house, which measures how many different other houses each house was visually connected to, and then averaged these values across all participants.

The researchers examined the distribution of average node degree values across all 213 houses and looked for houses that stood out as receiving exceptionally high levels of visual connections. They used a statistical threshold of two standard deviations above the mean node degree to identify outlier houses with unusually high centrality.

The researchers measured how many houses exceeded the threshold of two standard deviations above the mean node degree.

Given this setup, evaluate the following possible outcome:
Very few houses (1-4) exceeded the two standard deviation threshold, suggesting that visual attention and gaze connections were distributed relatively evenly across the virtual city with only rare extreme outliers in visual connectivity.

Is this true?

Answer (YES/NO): NO